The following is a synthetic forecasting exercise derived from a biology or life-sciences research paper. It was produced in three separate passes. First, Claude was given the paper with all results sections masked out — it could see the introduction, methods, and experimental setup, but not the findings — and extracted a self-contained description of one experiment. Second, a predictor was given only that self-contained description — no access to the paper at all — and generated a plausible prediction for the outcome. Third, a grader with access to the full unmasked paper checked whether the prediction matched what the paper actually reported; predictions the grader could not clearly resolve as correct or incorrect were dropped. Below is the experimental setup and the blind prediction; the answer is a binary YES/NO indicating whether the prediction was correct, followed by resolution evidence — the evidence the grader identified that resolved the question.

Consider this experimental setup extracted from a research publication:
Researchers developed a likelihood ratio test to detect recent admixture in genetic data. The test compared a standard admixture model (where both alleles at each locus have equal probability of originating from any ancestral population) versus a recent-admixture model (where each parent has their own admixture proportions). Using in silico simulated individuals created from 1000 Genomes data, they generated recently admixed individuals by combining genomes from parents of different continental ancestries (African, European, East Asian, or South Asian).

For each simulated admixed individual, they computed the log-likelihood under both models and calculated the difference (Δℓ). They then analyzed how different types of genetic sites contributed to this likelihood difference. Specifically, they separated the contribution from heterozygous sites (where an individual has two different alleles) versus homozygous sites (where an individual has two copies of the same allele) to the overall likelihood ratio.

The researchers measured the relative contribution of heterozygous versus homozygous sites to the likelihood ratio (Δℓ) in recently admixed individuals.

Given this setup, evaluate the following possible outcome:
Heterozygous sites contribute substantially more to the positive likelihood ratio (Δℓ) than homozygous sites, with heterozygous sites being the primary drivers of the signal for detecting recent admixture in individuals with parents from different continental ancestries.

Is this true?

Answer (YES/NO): YES